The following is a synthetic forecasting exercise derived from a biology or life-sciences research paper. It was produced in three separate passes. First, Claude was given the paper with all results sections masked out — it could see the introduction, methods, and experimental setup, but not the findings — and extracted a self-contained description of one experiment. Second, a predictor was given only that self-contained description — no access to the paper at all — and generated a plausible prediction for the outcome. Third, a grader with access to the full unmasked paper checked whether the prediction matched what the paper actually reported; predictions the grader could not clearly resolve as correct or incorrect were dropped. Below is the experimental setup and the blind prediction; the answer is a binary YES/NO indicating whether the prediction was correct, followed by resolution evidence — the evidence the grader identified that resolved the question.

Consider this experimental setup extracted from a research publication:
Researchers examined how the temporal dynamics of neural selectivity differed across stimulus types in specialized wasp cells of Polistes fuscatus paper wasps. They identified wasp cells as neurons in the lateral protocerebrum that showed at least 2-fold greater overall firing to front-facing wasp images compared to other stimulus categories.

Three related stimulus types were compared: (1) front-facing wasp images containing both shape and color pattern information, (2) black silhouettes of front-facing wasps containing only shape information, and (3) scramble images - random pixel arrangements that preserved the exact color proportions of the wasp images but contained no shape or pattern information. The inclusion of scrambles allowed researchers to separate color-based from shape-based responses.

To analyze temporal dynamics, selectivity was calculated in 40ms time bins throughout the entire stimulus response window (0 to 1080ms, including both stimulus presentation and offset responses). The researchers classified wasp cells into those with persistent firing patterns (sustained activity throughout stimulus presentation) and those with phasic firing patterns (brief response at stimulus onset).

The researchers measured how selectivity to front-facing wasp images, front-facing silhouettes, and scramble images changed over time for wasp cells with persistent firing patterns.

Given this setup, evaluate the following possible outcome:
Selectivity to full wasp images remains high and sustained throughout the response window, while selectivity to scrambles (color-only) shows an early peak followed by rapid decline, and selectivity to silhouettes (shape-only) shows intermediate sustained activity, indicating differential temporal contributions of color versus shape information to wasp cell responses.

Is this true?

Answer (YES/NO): NO